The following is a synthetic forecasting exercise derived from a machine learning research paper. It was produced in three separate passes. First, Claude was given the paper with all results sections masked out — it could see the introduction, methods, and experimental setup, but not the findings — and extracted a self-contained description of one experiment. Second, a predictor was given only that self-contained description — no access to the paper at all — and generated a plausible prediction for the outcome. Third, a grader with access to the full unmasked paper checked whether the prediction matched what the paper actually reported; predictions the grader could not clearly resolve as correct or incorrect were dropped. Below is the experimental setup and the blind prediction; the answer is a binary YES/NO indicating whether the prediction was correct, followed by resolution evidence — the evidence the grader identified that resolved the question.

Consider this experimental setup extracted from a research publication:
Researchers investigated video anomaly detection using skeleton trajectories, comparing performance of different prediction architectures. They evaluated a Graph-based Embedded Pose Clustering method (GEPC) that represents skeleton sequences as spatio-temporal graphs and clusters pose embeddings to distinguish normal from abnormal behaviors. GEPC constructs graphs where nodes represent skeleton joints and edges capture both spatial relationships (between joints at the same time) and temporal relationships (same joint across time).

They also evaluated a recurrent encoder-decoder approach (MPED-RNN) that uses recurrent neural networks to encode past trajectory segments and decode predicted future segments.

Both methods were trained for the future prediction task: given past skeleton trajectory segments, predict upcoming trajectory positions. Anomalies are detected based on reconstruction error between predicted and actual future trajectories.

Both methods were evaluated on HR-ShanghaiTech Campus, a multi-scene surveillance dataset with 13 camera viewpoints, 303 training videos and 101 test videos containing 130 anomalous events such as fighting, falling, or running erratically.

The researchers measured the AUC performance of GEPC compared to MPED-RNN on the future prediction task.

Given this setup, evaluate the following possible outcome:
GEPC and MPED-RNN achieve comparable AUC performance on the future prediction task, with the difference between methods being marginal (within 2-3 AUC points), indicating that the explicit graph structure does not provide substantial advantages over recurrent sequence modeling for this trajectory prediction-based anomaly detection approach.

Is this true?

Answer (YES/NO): YES